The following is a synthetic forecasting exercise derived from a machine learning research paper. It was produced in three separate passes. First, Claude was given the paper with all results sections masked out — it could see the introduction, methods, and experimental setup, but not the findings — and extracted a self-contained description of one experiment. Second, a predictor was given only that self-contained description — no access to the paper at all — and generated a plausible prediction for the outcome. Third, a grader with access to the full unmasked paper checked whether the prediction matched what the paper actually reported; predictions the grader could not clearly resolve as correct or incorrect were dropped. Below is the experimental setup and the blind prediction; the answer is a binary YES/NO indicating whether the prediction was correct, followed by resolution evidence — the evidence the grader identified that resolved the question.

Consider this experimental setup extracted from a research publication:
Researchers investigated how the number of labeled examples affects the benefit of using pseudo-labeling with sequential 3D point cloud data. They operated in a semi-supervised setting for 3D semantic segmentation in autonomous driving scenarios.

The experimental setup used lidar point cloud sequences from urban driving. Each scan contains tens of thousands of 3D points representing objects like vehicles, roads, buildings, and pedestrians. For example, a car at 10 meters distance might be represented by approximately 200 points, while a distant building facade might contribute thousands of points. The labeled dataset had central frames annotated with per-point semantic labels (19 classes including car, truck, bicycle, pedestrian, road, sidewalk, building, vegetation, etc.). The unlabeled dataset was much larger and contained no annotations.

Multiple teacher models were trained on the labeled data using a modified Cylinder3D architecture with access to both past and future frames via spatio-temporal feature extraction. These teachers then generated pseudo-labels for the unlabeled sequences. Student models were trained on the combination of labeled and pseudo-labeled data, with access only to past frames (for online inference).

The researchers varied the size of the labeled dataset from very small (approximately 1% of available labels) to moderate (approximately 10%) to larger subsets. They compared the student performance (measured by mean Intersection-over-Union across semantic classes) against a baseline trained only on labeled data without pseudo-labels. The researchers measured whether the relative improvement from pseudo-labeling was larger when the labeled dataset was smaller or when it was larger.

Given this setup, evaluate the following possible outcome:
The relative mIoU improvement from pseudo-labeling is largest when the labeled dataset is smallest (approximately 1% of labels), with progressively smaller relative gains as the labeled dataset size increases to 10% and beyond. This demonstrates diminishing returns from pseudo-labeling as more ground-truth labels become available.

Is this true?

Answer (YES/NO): NO